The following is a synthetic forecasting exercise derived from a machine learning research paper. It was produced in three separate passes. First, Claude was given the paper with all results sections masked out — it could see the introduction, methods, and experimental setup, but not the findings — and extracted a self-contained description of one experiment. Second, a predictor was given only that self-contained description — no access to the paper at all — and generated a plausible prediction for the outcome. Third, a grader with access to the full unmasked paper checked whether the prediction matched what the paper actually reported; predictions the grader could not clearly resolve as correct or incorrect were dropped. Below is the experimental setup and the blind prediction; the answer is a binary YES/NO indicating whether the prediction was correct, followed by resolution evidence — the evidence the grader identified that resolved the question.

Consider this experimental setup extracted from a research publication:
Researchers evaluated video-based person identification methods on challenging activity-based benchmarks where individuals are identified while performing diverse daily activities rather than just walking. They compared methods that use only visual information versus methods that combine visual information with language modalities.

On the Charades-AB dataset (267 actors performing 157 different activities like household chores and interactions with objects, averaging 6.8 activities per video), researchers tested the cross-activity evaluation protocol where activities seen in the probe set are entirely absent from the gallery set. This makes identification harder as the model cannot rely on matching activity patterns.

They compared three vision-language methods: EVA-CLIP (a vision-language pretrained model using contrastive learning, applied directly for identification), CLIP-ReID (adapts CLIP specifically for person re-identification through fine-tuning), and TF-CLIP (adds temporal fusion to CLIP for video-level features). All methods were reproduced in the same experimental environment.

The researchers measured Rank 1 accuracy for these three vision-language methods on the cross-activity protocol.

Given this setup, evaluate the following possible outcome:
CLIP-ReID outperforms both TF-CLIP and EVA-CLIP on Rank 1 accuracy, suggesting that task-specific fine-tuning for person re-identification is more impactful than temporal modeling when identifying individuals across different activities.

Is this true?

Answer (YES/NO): YES